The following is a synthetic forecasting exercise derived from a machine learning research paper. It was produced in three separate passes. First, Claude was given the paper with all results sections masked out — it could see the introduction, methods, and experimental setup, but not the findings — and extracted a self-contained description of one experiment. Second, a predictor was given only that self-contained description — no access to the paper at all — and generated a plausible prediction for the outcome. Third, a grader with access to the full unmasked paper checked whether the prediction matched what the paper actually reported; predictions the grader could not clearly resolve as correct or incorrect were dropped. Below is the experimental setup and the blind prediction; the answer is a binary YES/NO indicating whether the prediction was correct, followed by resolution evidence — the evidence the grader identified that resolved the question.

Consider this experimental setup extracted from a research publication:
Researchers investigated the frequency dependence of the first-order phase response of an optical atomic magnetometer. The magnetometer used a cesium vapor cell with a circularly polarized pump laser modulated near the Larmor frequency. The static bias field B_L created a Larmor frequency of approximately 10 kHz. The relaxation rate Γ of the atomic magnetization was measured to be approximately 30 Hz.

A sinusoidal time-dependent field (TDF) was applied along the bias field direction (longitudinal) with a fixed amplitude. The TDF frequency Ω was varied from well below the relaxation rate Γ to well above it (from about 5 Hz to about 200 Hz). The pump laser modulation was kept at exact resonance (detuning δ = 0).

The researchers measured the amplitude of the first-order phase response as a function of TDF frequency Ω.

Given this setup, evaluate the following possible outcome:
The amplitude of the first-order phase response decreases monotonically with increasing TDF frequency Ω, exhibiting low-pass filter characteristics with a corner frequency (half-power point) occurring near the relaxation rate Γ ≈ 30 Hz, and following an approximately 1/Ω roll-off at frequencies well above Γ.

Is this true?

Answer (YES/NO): YES